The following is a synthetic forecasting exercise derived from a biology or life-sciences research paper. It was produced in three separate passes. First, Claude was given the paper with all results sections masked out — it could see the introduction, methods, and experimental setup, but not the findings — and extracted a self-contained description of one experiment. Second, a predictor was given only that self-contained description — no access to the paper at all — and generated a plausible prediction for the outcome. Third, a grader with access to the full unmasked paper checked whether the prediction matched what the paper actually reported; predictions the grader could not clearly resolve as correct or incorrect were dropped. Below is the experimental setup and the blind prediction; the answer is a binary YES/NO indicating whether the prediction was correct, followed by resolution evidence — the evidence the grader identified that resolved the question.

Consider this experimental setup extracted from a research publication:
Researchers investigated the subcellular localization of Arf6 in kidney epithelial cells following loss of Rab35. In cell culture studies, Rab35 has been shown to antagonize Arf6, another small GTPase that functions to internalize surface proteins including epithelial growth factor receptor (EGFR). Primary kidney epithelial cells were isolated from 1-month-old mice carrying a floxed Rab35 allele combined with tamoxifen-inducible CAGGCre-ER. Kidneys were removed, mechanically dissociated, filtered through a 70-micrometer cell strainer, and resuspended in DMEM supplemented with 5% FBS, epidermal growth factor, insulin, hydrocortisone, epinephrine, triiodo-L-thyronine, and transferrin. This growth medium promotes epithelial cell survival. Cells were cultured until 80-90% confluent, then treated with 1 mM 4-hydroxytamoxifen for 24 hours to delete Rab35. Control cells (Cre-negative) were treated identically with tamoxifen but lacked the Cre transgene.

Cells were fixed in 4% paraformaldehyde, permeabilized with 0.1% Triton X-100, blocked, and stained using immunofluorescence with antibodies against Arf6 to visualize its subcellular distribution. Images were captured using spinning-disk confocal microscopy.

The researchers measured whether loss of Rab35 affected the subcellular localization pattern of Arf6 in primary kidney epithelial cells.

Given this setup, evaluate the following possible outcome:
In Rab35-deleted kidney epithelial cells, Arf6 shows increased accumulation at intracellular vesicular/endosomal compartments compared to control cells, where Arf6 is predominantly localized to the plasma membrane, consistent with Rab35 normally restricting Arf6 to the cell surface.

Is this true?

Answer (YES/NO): NO